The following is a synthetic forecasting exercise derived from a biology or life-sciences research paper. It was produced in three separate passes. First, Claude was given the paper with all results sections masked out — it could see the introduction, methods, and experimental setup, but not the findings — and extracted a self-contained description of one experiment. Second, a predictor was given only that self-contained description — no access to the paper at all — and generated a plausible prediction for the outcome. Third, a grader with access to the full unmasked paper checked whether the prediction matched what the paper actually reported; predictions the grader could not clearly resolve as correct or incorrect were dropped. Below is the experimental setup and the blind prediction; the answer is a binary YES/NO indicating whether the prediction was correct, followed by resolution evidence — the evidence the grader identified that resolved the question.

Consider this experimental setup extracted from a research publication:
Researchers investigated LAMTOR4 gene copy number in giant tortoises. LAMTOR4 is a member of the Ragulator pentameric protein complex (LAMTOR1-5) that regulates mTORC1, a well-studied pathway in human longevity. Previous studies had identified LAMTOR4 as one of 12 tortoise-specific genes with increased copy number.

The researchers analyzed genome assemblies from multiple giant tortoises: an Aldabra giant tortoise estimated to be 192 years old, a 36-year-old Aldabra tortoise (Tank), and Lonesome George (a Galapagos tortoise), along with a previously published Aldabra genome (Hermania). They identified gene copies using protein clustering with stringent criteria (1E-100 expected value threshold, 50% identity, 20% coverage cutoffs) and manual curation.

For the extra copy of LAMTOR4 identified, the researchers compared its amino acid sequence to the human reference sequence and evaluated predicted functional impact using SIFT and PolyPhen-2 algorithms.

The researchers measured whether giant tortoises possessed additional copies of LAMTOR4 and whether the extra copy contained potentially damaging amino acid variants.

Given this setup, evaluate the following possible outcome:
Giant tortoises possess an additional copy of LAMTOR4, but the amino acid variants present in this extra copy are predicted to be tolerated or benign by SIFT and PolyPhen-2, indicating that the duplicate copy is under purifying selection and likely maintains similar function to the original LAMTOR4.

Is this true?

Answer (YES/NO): NO